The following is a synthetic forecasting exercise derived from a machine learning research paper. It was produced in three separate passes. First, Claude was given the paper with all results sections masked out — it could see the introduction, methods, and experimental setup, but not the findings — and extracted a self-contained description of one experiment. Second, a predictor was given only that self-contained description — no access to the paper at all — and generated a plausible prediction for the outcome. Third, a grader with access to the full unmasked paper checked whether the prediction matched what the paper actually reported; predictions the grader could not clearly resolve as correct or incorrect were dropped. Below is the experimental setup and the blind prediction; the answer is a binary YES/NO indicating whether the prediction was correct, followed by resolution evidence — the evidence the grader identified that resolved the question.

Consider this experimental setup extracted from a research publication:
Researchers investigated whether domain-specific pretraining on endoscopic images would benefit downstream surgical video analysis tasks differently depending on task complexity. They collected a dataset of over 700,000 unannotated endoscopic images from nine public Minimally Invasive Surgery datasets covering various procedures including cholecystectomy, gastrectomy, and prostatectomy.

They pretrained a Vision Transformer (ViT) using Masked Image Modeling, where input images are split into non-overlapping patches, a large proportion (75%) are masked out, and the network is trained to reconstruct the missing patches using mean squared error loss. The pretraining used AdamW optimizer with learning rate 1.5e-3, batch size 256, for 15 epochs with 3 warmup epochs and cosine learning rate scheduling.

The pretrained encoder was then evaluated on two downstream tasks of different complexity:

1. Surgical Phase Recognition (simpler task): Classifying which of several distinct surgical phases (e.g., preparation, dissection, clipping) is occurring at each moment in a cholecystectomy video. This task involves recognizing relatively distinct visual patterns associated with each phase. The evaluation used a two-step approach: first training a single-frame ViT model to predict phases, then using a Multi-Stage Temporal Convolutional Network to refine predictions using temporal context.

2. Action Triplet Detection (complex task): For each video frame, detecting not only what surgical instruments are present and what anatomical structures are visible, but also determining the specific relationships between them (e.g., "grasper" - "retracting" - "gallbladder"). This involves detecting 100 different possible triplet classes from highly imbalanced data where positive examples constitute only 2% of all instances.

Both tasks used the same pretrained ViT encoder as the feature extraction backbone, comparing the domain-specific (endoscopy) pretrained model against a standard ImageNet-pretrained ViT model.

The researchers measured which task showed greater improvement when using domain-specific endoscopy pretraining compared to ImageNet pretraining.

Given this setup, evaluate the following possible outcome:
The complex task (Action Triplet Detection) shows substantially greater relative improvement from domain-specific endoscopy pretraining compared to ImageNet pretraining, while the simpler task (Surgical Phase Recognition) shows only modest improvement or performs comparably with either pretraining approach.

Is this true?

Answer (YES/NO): YES